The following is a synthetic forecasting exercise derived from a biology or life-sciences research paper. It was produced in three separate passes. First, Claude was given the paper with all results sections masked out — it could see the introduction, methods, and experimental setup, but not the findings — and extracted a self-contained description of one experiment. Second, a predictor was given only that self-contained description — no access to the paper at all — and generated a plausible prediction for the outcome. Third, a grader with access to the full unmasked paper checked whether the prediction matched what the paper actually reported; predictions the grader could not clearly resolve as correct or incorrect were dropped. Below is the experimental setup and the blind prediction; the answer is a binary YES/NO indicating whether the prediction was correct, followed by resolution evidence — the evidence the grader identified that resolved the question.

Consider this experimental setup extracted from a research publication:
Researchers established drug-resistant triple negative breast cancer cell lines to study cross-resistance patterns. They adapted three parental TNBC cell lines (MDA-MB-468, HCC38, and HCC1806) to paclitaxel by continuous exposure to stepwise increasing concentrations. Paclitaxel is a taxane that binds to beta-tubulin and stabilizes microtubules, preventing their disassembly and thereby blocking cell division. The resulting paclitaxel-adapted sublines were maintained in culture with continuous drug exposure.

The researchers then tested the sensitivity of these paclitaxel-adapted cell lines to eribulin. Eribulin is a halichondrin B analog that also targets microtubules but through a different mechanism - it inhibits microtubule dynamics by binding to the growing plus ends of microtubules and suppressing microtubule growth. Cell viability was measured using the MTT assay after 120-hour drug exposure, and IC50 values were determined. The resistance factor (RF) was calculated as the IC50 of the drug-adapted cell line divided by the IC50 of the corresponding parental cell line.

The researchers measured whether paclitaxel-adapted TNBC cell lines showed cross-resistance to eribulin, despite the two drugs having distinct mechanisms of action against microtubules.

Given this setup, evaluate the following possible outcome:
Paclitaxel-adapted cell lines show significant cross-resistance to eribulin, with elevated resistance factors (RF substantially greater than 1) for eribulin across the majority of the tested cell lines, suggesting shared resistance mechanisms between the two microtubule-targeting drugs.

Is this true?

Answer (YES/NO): YES